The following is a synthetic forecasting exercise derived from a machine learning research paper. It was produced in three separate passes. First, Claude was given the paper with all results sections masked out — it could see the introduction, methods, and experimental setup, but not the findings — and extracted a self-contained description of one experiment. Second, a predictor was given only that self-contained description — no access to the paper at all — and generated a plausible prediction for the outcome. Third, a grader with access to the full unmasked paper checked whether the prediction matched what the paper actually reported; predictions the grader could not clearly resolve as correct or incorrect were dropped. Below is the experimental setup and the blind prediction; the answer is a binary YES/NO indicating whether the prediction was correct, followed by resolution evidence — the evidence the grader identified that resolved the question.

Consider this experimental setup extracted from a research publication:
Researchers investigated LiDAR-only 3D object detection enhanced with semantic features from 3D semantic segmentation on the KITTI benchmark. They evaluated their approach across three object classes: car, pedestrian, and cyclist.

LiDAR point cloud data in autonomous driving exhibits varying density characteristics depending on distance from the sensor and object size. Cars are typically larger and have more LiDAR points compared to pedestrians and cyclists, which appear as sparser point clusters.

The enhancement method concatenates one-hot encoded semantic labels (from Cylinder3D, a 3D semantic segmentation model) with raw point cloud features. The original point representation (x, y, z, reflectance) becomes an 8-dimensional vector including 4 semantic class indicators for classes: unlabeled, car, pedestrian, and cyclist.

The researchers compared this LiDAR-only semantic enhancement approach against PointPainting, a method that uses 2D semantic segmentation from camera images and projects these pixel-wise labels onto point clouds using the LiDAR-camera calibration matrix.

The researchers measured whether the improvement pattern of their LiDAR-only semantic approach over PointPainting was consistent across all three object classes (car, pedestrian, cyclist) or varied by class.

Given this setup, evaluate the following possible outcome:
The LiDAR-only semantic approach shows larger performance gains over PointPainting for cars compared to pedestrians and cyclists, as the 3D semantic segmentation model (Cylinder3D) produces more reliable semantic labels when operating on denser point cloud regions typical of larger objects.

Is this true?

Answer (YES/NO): YES